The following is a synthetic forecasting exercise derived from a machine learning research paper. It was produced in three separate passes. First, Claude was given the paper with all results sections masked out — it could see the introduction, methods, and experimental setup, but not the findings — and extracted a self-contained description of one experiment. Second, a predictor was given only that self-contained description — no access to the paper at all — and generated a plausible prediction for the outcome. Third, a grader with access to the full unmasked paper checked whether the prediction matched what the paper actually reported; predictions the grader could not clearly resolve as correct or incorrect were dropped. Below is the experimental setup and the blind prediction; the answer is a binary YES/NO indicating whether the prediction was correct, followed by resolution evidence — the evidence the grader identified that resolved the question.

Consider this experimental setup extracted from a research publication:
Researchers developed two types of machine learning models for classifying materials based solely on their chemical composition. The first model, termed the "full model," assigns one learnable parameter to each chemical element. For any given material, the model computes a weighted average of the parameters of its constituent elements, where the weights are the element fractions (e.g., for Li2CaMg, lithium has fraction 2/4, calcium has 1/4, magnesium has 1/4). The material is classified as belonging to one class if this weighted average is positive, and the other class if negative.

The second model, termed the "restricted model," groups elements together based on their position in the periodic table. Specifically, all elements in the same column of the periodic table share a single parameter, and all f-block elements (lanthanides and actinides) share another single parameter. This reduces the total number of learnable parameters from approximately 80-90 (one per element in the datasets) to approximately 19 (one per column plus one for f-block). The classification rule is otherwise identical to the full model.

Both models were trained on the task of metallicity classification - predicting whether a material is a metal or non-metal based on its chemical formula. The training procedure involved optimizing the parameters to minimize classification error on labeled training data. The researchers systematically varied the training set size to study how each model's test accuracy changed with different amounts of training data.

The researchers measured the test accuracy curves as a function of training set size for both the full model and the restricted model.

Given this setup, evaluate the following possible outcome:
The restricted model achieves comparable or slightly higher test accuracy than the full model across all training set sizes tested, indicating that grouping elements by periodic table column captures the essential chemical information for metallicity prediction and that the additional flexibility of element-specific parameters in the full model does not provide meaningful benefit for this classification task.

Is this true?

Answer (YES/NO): NO